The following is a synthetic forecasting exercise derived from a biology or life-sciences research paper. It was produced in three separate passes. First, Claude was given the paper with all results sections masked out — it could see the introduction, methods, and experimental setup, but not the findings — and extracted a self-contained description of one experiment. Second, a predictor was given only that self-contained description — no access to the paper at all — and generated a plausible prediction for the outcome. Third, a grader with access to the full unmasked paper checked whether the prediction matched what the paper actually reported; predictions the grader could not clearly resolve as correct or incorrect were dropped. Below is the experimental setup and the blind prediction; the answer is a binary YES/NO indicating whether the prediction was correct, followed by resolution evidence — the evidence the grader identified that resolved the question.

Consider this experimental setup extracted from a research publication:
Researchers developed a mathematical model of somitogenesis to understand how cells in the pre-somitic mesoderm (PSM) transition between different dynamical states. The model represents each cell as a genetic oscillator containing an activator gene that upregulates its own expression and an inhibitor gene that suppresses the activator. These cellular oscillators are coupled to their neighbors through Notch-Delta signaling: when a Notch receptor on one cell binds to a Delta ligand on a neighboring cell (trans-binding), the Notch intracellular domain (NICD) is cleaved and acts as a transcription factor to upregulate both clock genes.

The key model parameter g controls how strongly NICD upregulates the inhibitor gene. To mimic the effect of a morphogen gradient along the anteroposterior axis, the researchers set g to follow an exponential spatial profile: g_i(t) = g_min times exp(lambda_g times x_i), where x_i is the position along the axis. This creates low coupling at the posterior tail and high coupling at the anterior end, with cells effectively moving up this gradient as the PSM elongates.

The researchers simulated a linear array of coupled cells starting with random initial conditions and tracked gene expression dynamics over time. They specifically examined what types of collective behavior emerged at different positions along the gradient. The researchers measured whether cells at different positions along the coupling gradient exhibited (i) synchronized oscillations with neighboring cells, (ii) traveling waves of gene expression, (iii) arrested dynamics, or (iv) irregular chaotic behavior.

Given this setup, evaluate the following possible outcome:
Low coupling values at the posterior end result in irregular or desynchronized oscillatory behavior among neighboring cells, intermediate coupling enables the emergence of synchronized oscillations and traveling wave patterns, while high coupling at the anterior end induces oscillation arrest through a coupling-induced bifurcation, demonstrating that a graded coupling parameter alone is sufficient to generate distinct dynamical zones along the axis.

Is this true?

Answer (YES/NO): NO